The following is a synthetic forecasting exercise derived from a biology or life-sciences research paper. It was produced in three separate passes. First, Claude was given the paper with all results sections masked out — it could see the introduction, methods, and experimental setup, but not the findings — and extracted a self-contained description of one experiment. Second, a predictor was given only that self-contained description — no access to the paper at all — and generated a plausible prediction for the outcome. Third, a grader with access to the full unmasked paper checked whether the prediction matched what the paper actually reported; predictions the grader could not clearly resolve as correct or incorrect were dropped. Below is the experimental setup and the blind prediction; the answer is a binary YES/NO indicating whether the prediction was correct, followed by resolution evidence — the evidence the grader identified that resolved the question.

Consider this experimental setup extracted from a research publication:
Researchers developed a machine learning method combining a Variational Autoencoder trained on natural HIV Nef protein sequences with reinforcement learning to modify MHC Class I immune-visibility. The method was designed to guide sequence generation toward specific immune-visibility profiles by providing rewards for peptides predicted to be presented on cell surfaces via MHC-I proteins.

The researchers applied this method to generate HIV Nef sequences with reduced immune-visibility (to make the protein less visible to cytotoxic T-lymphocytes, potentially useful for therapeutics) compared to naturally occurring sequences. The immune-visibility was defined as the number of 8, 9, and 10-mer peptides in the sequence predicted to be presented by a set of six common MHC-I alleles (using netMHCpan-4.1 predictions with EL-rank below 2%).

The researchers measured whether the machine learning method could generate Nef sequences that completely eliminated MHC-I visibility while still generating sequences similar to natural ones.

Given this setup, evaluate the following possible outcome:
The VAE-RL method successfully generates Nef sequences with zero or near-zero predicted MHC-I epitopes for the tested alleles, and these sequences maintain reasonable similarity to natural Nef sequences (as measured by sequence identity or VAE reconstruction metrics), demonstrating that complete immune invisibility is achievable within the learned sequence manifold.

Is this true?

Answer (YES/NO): NO